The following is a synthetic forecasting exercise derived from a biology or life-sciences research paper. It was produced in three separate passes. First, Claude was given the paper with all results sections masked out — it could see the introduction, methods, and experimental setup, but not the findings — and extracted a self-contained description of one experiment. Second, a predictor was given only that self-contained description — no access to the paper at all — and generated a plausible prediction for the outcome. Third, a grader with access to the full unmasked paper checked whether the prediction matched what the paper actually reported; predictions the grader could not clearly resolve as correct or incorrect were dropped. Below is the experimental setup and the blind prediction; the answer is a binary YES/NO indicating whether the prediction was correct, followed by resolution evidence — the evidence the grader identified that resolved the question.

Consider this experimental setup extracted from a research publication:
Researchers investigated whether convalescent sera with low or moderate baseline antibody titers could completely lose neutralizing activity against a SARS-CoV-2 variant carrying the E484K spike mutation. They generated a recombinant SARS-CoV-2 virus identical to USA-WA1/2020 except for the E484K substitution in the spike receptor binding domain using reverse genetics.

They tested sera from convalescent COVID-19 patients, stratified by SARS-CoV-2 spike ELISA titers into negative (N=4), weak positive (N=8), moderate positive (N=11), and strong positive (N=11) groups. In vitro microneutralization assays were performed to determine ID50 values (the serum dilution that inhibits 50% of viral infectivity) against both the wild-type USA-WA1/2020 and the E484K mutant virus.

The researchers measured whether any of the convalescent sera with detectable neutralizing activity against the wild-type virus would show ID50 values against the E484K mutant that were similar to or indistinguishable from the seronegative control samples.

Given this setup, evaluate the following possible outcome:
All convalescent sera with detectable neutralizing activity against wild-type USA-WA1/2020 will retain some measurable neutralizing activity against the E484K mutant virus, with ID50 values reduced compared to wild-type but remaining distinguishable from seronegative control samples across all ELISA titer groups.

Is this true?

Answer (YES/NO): NO